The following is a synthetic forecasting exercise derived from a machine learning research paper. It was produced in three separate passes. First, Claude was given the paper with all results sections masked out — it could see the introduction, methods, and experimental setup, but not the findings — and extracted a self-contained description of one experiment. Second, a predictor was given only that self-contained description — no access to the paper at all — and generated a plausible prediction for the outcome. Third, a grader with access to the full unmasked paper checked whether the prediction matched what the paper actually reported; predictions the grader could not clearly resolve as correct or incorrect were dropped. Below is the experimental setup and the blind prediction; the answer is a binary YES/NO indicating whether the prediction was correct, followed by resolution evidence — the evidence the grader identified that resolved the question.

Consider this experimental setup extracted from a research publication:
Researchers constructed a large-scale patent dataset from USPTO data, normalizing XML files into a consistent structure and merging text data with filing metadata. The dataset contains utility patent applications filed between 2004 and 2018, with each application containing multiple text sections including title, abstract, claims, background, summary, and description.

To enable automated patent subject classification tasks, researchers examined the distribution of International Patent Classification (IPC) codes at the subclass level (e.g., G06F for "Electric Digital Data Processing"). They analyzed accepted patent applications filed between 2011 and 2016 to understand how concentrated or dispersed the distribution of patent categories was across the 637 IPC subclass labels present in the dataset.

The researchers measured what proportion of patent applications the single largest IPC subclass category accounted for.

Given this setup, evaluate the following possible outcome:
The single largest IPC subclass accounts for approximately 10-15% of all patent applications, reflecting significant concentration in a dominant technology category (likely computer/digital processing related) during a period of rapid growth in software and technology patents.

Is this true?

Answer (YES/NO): YES